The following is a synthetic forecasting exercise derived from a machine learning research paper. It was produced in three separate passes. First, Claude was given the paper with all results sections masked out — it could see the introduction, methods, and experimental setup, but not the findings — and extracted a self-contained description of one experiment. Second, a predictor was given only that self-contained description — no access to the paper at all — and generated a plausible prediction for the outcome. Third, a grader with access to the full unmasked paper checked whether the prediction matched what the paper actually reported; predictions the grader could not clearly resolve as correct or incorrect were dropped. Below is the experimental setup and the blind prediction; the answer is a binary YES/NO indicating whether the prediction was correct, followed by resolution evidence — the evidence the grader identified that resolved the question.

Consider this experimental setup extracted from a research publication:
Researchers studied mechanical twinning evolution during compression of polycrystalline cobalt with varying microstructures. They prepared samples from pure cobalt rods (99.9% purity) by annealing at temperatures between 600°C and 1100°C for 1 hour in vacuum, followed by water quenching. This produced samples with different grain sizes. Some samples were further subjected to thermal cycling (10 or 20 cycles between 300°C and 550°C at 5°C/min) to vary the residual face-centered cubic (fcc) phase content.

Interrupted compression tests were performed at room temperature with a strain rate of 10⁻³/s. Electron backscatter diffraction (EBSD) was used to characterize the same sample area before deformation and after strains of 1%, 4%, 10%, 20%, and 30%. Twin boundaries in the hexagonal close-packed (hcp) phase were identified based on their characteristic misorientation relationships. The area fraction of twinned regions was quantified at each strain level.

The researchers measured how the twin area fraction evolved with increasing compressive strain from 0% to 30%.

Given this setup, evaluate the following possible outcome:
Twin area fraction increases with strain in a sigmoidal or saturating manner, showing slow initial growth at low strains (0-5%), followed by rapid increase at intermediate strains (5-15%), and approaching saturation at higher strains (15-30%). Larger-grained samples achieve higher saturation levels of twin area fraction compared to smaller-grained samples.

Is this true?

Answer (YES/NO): NO